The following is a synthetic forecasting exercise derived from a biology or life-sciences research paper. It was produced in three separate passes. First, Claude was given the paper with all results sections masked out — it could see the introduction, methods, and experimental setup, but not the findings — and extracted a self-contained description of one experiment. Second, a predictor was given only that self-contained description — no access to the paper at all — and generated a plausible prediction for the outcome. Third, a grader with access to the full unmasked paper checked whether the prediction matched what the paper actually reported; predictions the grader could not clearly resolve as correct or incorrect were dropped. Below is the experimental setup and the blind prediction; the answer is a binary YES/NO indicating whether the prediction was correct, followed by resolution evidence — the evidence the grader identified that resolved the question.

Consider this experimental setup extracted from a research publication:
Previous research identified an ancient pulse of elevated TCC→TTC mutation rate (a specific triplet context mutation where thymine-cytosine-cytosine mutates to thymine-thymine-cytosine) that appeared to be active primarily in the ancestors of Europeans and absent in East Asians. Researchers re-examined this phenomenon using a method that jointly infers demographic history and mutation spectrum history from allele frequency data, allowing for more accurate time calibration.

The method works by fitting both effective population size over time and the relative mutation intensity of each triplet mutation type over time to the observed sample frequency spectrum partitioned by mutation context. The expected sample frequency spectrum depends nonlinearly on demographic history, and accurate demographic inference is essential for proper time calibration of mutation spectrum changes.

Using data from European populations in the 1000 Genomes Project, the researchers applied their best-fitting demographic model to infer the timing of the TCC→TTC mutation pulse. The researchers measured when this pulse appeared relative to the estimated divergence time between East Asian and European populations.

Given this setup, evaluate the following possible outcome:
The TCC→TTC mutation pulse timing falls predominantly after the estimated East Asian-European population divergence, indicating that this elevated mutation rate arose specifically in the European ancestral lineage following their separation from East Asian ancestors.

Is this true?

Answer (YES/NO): NO